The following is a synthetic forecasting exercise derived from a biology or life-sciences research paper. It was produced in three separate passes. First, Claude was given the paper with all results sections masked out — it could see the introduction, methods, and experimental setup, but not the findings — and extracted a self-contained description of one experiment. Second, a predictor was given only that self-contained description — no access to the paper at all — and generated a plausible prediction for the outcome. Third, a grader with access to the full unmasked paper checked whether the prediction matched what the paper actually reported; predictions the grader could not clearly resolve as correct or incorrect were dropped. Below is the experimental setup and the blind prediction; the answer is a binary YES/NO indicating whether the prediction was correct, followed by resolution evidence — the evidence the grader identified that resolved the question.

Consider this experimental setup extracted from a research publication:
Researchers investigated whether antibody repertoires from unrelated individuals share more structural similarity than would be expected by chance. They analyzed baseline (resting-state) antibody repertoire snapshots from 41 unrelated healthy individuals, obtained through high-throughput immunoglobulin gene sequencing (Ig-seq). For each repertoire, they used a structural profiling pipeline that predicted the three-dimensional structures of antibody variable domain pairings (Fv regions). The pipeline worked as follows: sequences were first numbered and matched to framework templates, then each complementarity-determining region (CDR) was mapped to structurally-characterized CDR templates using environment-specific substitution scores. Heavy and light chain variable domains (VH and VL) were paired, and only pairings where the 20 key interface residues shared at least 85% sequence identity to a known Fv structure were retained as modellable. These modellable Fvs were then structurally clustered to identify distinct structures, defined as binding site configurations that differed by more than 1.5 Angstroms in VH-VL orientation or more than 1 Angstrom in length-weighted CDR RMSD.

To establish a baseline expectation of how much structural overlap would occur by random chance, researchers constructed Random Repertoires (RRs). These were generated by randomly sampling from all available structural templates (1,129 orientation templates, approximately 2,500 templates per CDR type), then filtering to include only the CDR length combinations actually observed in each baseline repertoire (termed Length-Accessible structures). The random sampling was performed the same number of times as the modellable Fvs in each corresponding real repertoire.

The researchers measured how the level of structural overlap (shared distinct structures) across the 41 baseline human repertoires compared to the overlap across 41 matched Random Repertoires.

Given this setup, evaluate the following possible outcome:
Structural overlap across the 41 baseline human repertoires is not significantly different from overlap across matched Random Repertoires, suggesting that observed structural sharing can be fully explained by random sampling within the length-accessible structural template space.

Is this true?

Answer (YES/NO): NO